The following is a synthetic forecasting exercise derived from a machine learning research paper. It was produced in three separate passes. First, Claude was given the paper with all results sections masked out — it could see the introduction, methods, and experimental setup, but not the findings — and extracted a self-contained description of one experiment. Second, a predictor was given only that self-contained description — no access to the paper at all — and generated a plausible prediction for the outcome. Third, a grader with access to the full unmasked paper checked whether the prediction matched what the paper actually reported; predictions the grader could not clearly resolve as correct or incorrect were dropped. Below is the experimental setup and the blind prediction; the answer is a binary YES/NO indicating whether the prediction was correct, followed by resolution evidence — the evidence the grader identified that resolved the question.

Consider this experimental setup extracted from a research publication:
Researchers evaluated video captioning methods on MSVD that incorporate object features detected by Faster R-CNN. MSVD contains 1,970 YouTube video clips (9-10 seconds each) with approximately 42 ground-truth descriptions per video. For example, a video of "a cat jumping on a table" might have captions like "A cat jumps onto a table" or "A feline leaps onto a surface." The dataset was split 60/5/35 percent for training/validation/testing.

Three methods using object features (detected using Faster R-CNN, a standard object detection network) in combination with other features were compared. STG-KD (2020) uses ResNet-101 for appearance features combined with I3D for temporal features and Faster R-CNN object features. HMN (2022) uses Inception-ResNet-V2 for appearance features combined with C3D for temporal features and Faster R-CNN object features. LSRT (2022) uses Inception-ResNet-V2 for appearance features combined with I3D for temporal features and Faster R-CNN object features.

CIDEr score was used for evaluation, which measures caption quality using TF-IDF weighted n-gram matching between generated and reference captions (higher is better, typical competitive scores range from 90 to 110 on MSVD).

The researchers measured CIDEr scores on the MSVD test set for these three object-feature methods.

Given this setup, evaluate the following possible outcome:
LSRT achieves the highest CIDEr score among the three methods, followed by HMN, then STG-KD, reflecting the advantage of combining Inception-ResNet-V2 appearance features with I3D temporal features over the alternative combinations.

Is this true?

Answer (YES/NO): NO